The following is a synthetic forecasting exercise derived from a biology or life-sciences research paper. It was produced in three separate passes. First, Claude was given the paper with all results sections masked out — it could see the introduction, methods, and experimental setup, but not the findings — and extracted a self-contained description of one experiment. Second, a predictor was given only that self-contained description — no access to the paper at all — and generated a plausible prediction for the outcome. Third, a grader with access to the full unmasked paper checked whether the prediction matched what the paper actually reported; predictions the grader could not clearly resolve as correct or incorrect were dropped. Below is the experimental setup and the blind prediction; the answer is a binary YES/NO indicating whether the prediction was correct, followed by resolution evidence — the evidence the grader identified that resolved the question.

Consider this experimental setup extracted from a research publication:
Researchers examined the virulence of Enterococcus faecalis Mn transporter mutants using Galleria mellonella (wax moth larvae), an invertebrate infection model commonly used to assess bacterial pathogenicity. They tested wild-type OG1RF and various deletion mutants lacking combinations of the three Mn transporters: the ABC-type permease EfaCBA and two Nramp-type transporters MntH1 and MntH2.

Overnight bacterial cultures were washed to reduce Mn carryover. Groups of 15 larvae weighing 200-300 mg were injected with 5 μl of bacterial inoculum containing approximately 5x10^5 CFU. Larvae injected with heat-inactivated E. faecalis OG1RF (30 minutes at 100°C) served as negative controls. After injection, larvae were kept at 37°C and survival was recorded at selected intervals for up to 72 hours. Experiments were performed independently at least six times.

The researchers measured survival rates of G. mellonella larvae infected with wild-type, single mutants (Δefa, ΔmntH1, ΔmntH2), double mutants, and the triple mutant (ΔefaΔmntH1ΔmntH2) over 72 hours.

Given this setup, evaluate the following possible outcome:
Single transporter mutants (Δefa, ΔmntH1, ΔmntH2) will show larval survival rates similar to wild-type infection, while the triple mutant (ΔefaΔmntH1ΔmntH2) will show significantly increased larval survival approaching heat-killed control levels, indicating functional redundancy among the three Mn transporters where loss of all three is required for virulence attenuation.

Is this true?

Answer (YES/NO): YES